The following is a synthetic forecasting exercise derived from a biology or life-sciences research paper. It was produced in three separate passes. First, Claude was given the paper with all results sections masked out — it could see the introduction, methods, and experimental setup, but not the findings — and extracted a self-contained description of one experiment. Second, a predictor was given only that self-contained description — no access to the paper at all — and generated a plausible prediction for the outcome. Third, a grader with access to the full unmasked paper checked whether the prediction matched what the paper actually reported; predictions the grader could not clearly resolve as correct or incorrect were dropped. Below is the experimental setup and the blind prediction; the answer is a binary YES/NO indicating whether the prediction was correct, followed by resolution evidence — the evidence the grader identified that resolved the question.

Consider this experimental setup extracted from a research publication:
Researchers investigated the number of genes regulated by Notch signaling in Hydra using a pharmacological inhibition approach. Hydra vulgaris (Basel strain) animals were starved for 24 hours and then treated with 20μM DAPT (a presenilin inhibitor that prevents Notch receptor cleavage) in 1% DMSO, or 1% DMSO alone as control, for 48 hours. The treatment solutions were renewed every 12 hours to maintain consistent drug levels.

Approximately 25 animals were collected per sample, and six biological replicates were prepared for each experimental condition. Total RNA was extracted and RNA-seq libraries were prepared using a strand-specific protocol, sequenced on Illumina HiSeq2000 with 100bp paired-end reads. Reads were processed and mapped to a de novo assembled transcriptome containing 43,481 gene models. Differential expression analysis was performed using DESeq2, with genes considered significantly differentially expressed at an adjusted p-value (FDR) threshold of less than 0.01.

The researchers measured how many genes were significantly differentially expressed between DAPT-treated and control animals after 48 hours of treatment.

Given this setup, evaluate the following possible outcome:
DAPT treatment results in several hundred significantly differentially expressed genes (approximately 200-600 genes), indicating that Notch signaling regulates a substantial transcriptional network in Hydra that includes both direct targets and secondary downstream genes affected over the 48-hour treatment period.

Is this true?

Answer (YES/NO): NO